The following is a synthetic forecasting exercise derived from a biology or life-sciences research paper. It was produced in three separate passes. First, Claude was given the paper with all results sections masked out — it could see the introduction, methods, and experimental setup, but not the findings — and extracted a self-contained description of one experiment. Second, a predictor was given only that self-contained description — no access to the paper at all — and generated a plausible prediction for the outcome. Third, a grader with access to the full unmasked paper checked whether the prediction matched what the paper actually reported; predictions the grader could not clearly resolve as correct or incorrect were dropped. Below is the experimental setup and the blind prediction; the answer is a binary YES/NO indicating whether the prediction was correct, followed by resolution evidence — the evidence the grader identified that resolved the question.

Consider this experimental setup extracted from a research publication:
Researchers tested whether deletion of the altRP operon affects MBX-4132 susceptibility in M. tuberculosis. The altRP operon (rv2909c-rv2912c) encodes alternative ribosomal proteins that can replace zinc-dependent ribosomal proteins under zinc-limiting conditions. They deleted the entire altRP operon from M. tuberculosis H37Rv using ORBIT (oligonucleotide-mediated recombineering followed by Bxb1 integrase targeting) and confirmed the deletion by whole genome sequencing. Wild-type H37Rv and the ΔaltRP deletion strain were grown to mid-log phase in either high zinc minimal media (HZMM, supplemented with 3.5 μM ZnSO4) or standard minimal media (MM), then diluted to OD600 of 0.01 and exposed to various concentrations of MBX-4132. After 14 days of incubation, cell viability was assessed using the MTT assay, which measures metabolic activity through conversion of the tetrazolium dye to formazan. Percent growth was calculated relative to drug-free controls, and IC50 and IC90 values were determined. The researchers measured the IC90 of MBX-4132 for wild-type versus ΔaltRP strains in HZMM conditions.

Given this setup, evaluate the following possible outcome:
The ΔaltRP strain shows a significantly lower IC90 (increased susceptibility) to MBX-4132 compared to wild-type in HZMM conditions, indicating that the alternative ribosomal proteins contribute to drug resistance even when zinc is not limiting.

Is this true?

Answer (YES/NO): NO